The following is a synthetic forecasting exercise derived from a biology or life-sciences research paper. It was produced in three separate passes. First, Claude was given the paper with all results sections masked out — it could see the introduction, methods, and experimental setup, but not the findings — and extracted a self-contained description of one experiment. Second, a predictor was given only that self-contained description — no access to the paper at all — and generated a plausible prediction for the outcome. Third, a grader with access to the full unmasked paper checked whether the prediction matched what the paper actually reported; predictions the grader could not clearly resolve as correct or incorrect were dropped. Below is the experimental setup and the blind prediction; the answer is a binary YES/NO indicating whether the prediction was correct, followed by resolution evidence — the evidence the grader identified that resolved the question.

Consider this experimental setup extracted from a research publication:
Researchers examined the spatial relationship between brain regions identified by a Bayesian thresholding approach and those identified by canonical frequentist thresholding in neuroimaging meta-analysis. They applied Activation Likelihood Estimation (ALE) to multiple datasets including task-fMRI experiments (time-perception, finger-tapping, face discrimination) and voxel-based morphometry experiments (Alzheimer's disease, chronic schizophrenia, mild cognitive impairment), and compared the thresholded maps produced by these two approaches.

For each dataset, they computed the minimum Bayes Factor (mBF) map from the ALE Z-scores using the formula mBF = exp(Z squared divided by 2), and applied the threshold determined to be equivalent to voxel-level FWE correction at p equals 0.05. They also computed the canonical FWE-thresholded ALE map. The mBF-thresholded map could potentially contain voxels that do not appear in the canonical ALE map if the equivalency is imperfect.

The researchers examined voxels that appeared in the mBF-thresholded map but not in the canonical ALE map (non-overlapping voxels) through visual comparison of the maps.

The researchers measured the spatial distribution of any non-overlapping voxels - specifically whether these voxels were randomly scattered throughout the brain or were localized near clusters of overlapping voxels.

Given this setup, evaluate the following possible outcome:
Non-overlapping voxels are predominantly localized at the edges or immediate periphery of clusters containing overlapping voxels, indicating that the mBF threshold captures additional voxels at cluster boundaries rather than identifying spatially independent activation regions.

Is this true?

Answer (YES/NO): YES